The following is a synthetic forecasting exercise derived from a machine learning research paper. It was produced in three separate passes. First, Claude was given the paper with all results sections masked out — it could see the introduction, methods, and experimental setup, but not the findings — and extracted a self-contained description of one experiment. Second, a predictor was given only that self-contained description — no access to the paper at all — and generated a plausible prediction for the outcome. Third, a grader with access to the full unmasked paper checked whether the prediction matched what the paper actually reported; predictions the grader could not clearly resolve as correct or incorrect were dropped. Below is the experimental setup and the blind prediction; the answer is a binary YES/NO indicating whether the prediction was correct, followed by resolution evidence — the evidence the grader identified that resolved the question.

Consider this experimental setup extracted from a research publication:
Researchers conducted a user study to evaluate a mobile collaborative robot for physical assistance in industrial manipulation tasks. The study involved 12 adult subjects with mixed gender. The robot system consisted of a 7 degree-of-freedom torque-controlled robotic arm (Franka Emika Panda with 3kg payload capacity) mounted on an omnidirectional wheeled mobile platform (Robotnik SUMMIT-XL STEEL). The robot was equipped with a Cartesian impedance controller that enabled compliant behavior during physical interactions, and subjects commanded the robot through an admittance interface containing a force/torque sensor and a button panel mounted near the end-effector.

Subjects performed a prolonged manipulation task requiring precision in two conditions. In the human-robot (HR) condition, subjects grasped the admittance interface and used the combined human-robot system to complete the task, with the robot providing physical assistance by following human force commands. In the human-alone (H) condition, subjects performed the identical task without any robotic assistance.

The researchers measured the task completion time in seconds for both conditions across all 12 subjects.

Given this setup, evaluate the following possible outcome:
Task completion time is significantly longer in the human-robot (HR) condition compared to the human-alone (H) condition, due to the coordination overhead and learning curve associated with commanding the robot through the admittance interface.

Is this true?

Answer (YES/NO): YES